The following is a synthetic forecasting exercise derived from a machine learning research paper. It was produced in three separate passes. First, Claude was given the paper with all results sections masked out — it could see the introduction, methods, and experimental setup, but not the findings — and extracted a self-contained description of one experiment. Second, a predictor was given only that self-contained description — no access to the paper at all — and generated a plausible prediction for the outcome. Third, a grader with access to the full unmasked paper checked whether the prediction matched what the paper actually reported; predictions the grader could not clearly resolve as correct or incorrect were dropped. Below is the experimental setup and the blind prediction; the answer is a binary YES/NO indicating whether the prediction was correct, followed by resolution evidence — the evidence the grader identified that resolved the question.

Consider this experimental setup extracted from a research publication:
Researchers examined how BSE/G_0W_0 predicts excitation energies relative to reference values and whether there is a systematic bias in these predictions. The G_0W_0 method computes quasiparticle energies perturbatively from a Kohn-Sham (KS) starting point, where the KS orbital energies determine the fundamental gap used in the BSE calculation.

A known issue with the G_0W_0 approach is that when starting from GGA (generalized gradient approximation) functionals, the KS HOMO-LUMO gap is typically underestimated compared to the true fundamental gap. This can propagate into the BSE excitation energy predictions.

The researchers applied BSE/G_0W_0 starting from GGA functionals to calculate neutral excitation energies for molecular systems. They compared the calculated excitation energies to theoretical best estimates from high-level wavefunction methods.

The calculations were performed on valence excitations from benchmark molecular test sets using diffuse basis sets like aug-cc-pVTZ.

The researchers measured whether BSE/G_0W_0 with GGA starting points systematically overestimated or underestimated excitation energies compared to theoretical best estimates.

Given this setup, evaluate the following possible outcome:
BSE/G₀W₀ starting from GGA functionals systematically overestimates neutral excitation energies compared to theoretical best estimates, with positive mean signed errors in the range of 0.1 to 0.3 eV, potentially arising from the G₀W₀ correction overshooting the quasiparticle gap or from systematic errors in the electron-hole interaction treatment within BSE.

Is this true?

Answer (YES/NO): NO